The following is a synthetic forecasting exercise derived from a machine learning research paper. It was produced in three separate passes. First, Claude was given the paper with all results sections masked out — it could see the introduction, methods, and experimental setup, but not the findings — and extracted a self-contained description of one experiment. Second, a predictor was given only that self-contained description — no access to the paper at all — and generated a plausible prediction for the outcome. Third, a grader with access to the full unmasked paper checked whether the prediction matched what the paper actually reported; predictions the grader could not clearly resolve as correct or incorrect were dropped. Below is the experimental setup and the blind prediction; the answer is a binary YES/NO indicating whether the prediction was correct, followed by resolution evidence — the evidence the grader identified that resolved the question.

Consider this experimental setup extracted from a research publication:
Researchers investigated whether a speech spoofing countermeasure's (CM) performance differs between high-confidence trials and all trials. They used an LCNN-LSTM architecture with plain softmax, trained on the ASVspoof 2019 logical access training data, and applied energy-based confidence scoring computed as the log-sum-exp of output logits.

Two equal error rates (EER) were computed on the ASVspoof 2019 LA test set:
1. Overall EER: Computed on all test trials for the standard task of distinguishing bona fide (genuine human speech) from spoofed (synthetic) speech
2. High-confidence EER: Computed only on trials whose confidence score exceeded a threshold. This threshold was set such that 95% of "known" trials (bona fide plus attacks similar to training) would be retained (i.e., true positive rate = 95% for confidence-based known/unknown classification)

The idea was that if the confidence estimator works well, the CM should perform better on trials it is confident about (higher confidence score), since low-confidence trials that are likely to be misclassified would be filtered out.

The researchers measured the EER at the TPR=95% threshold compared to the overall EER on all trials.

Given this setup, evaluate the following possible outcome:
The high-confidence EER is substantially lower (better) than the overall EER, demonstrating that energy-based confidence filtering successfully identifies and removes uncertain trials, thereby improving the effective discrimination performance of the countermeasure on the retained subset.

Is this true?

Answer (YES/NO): NO